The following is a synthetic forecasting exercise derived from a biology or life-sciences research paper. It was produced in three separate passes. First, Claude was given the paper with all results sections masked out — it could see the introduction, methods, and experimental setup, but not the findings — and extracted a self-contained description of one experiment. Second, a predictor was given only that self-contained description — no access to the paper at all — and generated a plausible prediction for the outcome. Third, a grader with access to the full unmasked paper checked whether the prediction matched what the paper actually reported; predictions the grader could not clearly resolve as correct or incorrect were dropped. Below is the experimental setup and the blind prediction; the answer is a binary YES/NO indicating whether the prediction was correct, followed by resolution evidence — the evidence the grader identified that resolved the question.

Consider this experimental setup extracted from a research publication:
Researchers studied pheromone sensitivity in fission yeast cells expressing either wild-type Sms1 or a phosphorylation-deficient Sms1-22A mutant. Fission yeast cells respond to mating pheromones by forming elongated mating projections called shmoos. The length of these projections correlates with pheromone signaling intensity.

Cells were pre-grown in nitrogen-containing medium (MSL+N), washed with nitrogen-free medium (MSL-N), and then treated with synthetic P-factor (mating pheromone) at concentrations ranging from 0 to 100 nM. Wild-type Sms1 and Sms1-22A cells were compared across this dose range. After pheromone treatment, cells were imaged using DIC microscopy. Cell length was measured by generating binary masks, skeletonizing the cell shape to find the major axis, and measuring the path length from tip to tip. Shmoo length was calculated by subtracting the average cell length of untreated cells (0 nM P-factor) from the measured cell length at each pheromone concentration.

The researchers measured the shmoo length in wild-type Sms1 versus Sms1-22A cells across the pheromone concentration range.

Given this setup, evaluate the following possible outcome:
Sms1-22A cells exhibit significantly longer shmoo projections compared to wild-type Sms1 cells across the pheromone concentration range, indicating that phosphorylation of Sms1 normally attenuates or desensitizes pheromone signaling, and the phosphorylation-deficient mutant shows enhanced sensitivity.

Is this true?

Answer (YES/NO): YES